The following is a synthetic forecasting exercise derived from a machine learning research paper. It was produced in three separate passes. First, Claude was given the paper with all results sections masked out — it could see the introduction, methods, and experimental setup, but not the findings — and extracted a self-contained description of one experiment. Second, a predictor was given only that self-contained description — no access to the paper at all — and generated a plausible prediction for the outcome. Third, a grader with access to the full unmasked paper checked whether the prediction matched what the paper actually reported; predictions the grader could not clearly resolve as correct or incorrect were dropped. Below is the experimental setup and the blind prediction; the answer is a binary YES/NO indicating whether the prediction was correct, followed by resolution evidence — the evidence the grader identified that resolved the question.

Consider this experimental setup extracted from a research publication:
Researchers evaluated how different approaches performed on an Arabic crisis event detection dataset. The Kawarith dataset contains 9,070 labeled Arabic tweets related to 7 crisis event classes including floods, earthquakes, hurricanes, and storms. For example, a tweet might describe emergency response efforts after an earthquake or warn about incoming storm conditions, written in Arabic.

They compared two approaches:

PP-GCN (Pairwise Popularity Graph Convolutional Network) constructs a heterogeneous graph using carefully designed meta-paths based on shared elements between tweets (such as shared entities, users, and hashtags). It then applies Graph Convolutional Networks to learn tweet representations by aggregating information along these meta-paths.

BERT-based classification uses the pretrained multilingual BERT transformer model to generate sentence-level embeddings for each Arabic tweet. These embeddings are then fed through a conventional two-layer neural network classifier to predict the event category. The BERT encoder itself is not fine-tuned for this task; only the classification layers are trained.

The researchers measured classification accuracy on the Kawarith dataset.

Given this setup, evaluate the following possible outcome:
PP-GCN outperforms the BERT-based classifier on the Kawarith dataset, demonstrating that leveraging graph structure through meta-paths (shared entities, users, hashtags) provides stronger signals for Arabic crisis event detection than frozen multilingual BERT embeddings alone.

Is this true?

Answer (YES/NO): NO